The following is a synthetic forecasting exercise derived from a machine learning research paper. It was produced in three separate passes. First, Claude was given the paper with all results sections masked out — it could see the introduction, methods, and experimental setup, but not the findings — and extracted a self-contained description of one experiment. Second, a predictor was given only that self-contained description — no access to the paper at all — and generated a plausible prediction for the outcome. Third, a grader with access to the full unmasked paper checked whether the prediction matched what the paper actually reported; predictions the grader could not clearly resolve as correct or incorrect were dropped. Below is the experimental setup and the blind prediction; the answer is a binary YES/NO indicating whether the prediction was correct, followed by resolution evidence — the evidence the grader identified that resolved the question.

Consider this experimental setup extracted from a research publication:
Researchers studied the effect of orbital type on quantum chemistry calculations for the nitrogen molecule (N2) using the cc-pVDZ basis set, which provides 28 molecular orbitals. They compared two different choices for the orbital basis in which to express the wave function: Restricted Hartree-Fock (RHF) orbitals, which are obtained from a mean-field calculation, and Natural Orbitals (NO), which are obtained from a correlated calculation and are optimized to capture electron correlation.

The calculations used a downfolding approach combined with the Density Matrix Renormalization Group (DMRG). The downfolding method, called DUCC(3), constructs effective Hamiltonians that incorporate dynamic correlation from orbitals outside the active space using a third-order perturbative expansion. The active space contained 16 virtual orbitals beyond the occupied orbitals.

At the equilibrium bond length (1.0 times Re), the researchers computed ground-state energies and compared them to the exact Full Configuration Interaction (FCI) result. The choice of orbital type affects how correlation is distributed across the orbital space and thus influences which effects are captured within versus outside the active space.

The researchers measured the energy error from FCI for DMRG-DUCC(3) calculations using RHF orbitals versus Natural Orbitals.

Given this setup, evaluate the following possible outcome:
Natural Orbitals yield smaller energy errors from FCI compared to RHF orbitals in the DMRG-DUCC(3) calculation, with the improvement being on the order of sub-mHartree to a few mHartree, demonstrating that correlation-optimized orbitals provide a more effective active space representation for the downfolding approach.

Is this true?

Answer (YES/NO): NO